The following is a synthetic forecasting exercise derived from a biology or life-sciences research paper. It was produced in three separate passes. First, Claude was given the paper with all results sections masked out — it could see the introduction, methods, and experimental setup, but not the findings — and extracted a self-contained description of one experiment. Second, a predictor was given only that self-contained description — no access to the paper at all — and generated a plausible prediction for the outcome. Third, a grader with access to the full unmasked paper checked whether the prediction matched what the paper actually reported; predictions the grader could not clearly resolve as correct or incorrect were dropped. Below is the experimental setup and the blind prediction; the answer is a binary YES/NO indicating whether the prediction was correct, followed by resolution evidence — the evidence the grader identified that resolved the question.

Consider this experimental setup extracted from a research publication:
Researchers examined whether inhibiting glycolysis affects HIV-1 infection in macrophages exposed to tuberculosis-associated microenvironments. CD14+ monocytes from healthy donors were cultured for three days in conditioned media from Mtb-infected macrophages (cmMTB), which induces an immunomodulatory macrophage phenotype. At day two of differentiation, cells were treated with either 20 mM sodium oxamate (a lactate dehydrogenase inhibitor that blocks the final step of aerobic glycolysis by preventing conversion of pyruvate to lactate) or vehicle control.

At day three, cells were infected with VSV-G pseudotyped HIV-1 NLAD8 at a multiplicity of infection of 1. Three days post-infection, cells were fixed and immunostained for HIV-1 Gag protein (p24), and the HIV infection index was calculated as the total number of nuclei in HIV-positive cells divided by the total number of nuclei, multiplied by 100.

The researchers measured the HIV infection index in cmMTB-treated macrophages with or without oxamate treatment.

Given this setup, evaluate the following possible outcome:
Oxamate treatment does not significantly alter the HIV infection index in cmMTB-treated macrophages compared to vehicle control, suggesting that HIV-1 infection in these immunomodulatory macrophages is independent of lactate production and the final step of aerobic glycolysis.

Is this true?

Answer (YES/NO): NO